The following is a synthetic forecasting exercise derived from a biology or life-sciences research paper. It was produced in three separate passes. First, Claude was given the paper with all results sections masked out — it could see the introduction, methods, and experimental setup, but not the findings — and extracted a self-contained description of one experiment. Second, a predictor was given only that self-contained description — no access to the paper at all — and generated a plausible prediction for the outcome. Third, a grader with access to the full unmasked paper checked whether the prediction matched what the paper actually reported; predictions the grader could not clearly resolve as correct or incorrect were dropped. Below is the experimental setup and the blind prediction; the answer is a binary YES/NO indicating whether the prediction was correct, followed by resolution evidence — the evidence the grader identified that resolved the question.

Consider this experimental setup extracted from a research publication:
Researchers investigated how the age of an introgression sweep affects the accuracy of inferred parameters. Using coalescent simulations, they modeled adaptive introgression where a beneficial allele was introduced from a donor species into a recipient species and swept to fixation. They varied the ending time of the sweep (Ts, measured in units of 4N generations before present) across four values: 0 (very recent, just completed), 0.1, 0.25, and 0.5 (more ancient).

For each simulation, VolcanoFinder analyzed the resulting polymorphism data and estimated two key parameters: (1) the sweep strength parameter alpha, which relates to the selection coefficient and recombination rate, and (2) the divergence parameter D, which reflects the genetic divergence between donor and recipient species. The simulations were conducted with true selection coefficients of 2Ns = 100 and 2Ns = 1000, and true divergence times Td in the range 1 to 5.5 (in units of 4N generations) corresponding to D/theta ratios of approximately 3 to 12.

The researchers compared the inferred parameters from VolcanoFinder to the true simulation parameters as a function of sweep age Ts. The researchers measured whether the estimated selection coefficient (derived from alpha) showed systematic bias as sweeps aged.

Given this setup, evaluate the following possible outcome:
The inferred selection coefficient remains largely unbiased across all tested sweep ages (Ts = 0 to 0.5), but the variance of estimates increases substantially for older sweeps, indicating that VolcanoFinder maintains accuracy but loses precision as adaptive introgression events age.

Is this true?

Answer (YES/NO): YES